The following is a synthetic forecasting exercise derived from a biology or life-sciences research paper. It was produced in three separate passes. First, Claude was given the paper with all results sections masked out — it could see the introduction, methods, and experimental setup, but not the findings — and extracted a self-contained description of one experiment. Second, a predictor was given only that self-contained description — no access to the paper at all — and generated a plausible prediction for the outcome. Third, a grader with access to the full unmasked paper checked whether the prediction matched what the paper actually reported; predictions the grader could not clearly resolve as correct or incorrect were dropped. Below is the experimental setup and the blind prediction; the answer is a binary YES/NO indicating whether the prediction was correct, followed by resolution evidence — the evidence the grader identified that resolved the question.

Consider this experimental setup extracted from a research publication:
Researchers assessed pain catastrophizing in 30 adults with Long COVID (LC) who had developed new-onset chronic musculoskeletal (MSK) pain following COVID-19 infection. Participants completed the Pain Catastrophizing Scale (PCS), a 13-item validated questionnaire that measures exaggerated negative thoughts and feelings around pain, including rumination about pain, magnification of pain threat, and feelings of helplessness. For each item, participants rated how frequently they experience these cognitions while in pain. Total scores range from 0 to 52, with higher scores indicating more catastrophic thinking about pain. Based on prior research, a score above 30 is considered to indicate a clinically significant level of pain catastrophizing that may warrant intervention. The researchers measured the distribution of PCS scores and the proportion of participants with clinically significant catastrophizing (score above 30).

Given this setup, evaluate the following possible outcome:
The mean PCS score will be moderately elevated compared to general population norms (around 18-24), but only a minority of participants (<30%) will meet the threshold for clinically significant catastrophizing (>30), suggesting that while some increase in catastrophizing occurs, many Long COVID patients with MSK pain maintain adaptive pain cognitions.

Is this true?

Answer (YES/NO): YES